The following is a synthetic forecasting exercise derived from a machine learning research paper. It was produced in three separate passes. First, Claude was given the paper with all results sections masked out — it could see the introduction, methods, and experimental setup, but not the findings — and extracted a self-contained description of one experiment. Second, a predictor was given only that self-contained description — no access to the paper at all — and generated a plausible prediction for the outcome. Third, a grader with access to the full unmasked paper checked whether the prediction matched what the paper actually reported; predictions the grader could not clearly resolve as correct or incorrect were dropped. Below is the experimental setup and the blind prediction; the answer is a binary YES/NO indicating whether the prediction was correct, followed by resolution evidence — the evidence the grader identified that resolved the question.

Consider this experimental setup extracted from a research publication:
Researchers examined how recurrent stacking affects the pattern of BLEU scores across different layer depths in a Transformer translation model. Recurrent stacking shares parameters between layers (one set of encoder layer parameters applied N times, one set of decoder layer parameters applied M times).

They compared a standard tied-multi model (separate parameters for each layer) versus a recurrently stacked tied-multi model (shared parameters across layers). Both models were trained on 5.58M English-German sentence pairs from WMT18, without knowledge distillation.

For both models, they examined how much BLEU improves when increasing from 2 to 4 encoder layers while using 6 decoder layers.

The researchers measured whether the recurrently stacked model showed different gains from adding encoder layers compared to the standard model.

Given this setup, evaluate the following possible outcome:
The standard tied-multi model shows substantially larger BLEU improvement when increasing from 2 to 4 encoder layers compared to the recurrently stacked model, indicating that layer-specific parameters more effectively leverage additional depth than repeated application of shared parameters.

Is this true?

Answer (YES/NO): YES